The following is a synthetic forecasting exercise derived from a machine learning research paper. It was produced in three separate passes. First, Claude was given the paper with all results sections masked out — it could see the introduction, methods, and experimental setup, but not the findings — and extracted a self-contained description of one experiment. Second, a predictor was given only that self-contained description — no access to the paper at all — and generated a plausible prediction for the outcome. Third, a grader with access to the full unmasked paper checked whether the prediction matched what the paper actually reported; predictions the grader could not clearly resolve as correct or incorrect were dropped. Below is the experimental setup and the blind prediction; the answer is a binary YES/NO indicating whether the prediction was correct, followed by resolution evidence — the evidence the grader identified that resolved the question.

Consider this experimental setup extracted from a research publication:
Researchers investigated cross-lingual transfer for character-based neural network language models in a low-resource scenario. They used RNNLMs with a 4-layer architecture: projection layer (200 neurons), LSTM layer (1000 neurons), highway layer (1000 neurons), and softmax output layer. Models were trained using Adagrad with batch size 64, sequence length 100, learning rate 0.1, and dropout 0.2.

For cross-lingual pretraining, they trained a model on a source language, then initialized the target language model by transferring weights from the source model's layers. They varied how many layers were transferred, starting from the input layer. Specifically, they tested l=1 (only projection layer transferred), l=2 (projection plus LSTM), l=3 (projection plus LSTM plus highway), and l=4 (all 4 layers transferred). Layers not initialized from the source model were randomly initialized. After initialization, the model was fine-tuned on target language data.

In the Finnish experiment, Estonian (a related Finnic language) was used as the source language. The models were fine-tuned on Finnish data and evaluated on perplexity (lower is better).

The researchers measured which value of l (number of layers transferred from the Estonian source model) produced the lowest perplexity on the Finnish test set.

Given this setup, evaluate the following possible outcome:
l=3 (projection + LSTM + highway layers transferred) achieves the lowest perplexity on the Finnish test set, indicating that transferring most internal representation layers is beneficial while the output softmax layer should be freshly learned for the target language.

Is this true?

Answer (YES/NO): NO